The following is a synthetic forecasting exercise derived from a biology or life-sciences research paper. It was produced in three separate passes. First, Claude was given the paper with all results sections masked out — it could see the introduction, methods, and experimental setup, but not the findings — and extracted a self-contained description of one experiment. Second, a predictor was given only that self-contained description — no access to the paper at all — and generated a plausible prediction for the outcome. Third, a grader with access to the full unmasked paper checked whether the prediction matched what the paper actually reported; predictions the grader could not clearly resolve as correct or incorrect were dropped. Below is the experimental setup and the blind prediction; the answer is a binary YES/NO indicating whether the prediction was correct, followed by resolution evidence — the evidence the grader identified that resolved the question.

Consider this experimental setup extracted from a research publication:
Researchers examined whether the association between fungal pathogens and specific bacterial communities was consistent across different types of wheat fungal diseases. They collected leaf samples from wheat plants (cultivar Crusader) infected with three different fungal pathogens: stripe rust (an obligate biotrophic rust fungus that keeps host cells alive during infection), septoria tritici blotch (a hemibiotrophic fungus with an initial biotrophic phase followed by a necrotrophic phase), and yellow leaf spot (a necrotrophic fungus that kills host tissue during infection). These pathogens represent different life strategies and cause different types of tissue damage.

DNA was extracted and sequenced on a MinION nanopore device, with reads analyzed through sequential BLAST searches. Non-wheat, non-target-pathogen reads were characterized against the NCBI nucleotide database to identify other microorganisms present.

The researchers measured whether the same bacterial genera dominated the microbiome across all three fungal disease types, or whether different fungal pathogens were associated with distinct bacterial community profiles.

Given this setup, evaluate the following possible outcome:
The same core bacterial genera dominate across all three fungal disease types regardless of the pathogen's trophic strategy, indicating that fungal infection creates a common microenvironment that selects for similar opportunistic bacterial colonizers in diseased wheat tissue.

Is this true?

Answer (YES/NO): NO